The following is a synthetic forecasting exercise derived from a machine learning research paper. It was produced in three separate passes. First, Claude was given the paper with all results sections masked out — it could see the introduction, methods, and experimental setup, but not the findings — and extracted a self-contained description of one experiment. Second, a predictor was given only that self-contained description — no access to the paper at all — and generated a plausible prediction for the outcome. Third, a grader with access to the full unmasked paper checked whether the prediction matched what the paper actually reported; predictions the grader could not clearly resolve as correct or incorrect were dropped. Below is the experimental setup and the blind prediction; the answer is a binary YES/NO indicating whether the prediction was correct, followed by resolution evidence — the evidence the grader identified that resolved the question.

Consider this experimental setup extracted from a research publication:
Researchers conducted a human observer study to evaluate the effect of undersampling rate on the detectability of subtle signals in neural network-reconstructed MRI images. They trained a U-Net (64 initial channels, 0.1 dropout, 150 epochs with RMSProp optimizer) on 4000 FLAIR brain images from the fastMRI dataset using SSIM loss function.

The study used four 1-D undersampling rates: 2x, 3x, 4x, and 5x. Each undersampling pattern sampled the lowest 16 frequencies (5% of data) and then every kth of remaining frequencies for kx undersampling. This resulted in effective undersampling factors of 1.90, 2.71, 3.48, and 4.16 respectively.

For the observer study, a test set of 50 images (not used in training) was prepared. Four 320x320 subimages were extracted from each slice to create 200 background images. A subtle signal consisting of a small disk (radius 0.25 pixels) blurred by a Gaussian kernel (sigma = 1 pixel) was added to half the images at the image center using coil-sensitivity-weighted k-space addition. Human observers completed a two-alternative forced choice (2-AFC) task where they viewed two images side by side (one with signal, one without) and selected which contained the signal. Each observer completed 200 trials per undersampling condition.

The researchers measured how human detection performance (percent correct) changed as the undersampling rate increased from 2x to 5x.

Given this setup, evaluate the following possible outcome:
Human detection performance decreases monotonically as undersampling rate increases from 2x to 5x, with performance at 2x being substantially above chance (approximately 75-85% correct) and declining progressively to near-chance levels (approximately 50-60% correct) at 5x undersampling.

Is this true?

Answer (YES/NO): NO